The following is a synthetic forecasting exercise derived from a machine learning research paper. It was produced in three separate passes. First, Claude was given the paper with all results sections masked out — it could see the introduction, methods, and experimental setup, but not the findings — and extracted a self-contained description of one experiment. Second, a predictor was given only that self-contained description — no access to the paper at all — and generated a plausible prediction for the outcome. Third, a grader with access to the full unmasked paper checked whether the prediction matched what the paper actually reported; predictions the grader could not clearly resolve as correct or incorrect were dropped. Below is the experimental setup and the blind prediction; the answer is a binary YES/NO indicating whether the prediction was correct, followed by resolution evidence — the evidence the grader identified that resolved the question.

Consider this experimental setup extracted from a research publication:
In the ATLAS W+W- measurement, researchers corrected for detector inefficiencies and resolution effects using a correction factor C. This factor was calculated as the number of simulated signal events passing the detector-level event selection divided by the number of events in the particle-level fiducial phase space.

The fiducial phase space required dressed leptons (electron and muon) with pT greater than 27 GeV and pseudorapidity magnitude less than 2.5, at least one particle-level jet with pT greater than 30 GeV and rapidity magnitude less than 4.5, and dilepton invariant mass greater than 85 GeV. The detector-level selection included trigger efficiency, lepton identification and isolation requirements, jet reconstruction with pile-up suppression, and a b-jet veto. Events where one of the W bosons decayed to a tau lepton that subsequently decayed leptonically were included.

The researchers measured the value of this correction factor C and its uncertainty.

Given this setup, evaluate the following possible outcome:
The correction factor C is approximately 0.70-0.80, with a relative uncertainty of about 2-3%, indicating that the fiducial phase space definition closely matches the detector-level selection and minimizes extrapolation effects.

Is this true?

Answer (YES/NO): NO